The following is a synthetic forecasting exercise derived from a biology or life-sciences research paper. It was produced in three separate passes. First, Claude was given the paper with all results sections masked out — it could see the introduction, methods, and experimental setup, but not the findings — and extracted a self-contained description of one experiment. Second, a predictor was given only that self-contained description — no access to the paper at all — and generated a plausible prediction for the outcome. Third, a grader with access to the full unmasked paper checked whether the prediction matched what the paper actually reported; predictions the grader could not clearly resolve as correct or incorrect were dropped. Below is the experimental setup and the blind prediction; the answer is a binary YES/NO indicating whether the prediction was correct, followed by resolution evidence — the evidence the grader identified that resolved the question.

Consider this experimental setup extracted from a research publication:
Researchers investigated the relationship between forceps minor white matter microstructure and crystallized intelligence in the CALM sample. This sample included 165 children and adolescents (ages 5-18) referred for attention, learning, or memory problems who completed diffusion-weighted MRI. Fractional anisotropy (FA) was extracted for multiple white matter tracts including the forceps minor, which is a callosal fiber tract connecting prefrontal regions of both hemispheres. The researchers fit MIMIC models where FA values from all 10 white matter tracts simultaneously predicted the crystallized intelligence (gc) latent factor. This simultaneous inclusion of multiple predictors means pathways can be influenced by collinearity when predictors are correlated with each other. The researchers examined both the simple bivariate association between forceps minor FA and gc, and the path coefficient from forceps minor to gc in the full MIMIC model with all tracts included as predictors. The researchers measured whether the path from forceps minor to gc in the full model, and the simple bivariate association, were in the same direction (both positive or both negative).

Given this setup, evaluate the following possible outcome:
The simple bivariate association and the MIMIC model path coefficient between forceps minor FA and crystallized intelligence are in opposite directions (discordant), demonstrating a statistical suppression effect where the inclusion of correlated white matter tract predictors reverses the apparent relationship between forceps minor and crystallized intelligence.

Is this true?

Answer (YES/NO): YES